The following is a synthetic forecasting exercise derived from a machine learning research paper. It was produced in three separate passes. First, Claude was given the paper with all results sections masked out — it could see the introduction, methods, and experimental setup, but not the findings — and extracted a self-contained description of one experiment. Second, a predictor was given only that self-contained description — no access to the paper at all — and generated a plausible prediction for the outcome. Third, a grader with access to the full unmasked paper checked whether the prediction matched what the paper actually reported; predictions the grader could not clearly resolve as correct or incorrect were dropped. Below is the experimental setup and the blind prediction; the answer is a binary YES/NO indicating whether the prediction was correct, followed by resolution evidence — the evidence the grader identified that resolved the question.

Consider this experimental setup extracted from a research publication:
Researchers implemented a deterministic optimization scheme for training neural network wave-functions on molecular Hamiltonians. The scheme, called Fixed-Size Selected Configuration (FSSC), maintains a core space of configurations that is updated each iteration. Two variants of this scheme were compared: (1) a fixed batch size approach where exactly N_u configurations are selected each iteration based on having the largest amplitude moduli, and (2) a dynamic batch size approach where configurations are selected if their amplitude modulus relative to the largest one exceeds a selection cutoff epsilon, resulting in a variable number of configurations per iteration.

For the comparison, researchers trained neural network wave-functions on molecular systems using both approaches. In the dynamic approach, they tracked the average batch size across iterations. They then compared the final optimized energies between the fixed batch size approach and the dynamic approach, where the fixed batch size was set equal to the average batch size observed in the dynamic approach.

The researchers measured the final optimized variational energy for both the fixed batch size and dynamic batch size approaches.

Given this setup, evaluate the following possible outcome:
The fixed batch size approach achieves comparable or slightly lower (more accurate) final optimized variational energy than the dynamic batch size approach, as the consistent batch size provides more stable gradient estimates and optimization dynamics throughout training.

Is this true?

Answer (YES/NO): YES